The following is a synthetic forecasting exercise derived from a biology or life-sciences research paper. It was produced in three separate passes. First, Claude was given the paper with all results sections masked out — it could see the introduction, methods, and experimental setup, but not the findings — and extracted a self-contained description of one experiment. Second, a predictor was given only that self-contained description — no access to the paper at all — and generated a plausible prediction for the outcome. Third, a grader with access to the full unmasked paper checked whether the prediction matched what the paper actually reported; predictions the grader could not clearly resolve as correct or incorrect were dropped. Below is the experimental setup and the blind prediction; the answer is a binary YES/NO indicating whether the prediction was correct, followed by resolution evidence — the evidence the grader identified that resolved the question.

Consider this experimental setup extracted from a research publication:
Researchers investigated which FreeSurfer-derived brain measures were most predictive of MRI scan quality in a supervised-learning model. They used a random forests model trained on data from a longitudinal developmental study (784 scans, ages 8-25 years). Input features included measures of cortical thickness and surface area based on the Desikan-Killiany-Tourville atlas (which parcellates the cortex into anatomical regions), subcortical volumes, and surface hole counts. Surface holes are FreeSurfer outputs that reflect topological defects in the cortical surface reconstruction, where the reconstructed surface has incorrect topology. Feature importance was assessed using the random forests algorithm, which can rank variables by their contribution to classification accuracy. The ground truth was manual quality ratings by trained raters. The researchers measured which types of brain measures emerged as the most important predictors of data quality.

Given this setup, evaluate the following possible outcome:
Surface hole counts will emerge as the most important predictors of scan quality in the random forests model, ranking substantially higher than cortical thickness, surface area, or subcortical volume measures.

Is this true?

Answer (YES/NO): YES